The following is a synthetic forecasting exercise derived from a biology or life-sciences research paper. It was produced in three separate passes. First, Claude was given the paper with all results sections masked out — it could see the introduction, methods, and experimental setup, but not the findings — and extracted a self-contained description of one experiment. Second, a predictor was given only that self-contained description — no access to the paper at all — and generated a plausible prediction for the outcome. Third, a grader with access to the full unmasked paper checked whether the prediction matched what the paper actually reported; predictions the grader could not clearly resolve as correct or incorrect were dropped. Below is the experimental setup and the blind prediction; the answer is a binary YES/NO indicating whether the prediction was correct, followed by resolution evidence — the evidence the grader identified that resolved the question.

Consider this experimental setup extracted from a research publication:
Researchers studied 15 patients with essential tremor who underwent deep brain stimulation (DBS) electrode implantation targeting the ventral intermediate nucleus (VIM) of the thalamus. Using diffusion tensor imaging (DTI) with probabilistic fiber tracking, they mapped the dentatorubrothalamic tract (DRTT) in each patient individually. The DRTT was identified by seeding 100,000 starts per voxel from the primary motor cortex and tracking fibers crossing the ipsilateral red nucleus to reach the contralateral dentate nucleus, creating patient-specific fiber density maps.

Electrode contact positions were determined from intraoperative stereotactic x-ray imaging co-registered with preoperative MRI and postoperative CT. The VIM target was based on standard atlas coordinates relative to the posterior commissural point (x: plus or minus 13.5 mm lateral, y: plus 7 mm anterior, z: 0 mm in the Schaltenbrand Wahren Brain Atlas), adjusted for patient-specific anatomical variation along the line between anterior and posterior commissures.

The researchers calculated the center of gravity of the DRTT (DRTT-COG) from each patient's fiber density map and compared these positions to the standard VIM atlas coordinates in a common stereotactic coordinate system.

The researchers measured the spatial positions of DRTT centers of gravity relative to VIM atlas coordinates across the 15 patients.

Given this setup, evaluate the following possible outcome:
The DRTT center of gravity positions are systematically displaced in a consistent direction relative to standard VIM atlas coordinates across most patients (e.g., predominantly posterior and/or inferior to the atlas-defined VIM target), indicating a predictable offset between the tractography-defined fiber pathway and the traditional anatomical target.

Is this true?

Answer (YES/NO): YES